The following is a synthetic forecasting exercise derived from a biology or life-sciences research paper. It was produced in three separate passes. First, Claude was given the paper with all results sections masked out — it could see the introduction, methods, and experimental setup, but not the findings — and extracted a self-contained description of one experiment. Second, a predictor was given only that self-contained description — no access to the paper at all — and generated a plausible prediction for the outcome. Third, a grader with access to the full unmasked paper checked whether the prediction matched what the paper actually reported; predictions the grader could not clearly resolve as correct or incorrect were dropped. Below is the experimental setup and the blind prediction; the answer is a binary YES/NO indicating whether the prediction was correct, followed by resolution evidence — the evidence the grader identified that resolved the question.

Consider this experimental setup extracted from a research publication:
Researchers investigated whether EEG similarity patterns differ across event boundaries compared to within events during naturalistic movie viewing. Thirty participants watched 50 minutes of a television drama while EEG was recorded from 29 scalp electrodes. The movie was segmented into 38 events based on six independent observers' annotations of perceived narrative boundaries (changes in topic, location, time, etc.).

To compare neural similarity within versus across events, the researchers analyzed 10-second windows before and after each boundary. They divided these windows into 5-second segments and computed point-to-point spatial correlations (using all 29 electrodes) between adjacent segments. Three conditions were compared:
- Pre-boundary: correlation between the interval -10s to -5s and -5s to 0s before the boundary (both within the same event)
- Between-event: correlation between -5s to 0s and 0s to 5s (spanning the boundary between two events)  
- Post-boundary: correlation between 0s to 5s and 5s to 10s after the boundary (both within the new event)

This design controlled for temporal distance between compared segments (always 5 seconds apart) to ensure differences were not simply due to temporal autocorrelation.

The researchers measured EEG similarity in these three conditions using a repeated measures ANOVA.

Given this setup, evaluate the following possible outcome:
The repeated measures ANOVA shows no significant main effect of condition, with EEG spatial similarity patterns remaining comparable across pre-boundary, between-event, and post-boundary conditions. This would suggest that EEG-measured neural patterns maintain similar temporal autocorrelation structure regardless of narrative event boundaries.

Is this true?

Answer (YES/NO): NO